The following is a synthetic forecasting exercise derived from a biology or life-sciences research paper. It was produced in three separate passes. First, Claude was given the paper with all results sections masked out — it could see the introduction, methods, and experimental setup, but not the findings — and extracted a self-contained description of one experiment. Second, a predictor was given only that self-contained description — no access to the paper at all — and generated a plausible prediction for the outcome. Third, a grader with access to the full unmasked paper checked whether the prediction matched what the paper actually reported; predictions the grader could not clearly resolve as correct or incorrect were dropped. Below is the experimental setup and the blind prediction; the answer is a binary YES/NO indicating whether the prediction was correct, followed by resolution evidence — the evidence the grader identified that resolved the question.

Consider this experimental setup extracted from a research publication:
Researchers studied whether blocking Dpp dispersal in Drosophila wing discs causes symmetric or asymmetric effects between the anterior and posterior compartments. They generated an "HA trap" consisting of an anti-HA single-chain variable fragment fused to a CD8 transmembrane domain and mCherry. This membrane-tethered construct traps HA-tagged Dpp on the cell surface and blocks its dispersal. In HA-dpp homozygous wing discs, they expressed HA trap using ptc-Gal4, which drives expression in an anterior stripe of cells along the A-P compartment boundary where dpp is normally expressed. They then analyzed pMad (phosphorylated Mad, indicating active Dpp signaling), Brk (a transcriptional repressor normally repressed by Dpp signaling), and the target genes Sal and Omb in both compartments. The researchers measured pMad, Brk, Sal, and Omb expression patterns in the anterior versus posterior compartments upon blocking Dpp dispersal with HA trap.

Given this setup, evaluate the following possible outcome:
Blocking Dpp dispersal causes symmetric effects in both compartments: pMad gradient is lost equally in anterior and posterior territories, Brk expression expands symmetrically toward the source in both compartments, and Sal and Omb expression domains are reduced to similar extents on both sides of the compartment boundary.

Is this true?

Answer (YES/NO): NO